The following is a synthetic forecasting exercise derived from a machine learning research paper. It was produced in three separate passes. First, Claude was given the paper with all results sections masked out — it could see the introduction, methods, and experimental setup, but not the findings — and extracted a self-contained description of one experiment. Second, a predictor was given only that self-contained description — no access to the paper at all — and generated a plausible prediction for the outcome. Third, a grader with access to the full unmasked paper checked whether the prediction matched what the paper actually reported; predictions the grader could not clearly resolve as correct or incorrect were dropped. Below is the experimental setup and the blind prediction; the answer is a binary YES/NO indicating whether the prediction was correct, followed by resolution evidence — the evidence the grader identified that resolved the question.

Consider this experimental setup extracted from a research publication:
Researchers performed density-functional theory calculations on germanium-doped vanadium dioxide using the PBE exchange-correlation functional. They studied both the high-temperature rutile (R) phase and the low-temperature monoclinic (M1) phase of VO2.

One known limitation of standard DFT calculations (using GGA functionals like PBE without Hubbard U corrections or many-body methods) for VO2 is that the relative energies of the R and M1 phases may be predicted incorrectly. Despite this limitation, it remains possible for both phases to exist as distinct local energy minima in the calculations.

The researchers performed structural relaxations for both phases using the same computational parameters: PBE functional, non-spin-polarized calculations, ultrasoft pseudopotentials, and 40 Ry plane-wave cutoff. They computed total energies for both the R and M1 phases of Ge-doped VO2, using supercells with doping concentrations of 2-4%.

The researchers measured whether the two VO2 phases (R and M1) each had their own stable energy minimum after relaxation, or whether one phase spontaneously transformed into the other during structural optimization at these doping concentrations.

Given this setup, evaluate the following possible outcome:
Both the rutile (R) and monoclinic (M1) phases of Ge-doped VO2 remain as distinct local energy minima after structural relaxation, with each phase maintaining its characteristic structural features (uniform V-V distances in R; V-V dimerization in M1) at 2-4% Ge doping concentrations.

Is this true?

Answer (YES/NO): NO